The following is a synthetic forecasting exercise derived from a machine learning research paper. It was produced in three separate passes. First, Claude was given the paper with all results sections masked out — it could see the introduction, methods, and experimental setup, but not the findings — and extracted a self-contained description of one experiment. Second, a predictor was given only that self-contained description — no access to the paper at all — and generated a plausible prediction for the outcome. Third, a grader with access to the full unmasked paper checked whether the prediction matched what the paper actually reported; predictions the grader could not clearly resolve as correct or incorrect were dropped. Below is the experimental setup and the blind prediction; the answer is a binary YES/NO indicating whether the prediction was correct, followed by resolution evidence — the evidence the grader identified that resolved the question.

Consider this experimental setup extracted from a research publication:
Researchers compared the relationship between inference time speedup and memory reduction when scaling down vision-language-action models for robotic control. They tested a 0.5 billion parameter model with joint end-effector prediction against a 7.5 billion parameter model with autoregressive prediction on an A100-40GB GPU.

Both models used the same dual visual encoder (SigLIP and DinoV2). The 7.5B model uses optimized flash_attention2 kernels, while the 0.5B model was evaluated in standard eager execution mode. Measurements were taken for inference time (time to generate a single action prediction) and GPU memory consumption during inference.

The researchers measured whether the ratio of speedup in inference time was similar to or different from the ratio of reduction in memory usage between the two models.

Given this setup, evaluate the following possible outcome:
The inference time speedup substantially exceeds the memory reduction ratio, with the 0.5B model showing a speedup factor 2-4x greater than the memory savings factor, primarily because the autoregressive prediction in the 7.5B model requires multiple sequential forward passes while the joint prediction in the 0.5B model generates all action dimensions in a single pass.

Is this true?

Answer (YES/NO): NO